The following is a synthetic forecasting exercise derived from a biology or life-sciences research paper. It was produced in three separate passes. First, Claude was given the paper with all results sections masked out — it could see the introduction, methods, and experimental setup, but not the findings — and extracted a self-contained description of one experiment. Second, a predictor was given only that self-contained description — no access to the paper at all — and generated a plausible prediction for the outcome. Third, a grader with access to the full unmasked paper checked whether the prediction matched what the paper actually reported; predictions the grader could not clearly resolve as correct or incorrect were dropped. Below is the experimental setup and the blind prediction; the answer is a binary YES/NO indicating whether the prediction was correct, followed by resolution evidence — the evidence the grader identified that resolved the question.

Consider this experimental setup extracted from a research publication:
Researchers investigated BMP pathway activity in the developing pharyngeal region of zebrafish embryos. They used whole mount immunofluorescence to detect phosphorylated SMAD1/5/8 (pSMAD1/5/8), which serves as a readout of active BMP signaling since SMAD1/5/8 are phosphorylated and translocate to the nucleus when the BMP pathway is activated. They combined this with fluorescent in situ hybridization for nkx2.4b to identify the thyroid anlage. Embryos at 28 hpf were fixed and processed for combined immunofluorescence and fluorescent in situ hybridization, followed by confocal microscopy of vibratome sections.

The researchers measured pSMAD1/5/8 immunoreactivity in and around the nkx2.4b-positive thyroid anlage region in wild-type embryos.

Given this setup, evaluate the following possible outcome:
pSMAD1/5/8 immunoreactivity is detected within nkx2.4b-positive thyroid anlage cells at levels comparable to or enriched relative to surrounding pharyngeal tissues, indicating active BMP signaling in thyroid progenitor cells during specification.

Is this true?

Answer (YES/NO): YES